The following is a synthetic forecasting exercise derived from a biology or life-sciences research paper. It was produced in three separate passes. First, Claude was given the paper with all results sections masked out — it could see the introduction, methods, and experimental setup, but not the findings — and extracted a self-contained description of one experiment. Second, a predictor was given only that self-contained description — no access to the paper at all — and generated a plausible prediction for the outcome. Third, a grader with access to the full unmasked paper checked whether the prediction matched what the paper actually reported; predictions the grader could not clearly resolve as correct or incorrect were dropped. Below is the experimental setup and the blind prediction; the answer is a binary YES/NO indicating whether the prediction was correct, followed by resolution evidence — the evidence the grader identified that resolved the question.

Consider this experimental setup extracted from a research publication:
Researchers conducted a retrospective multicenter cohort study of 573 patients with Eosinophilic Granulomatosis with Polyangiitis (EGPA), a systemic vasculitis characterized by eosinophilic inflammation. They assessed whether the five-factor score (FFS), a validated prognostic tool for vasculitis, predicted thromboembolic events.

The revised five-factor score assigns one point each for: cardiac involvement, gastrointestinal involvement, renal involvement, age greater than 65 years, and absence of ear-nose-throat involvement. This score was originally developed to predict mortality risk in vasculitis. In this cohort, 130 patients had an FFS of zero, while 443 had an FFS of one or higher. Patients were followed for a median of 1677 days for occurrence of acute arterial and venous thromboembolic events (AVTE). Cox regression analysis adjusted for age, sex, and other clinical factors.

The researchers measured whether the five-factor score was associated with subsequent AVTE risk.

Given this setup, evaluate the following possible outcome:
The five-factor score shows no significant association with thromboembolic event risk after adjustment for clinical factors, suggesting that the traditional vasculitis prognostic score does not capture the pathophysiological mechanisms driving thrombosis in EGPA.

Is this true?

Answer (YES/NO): YES